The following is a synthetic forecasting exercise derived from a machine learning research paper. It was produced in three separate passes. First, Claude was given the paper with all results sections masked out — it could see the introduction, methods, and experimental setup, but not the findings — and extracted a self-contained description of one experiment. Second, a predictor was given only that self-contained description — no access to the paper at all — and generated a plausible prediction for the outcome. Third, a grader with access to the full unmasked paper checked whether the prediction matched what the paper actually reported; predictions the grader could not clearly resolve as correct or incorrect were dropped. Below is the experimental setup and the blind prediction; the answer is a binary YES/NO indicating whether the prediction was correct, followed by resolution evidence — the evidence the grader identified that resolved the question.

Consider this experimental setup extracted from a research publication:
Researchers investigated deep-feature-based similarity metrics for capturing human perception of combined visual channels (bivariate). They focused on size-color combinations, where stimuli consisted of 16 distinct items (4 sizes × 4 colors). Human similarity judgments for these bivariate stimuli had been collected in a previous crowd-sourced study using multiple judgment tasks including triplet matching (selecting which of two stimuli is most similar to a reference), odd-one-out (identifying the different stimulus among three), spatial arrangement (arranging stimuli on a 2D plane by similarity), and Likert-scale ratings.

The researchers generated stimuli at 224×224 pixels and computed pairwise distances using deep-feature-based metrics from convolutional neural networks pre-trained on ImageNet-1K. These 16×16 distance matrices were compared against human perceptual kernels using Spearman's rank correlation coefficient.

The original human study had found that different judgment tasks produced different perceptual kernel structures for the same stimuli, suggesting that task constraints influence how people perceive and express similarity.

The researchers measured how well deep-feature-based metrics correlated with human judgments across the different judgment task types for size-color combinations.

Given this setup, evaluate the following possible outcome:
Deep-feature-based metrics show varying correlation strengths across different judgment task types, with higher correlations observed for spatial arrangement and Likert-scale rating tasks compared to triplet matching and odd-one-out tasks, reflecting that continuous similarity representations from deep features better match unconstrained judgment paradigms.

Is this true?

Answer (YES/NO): NO